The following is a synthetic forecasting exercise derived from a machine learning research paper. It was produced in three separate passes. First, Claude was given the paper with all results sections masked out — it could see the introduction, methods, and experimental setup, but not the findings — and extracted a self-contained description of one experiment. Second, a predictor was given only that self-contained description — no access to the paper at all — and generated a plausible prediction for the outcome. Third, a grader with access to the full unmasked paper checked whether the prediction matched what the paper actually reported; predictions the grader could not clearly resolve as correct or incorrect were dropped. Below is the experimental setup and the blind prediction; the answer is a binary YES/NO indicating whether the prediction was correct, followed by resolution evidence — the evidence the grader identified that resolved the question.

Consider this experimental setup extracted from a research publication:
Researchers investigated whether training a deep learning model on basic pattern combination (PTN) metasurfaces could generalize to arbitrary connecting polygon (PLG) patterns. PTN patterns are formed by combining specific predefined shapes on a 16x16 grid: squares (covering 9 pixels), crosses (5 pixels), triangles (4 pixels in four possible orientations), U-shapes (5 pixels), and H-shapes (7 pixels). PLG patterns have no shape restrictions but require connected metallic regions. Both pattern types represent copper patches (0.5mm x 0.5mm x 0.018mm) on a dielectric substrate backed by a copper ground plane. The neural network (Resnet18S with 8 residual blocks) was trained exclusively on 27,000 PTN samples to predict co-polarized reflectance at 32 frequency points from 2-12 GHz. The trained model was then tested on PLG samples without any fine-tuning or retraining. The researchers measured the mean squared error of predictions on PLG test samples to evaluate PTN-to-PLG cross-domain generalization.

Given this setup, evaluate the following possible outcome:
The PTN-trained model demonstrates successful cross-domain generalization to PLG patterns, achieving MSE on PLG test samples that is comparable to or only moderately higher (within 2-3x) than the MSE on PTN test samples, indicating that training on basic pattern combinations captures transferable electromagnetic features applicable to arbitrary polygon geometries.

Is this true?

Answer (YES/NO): NO